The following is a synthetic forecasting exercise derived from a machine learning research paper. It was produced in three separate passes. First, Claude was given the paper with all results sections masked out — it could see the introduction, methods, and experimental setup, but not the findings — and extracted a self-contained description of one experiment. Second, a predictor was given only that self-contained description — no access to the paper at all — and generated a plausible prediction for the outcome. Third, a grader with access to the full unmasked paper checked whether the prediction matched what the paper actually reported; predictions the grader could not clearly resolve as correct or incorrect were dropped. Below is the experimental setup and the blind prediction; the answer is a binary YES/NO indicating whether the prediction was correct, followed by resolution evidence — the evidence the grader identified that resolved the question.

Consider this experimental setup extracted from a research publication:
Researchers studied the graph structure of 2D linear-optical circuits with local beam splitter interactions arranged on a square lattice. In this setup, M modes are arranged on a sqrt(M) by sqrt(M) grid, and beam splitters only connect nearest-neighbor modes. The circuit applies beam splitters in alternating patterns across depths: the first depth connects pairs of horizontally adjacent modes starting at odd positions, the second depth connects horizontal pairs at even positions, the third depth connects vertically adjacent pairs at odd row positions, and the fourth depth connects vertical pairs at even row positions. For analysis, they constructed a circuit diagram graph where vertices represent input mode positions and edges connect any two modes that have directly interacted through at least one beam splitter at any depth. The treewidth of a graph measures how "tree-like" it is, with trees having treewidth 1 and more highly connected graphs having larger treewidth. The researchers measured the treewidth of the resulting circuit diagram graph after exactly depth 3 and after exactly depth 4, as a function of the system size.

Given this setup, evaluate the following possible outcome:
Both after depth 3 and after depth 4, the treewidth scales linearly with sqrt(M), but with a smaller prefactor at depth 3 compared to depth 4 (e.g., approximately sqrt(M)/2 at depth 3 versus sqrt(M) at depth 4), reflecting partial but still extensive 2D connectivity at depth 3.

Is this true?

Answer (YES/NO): NO